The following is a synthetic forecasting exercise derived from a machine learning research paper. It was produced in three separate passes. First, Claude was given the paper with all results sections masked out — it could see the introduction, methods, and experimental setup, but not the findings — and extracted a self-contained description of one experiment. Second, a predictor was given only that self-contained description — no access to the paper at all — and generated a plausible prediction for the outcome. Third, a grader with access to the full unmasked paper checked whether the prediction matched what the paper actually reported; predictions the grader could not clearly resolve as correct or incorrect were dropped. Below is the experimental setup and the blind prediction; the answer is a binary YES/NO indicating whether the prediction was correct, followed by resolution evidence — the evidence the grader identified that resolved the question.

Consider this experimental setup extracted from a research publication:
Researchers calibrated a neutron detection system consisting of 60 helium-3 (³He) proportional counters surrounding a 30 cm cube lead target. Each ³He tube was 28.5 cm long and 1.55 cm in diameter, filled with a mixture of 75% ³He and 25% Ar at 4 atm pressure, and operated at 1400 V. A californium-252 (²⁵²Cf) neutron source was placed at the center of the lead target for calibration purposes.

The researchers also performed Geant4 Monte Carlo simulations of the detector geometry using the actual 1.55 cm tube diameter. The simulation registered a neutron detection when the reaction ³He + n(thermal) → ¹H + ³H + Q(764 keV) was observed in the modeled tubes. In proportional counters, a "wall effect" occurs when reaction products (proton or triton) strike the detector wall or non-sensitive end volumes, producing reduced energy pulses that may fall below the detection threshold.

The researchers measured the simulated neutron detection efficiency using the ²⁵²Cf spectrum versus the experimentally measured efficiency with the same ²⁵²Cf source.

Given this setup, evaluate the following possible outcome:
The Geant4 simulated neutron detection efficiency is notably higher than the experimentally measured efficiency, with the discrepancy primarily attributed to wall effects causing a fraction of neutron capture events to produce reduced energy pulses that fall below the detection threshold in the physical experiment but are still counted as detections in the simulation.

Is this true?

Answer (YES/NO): YES